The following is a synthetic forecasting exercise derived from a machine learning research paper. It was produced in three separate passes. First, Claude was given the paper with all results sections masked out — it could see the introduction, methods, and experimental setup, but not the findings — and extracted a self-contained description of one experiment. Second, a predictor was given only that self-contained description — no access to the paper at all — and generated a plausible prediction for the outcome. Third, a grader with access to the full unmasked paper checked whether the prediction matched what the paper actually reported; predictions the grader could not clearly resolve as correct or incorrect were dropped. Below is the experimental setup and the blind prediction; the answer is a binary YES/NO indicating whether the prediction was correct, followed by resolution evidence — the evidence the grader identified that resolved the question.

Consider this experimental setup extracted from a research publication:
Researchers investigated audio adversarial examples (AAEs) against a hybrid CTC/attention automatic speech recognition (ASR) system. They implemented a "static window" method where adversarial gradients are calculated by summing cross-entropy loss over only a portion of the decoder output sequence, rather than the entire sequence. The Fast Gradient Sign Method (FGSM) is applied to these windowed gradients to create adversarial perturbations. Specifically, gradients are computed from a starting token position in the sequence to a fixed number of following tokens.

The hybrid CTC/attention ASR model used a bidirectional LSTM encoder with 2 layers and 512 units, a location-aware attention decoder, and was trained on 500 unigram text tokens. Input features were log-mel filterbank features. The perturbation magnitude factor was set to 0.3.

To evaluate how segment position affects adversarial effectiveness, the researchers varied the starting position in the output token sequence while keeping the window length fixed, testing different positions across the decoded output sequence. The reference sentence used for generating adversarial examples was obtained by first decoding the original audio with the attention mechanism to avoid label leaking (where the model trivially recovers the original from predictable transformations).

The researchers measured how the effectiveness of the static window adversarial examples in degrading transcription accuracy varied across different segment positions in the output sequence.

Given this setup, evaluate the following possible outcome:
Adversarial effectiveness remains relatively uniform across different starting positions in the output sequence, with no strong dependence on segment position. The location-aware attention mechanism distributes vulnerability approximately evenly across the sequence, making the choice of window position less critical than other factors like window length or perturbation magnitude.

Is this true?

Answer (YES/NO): NO